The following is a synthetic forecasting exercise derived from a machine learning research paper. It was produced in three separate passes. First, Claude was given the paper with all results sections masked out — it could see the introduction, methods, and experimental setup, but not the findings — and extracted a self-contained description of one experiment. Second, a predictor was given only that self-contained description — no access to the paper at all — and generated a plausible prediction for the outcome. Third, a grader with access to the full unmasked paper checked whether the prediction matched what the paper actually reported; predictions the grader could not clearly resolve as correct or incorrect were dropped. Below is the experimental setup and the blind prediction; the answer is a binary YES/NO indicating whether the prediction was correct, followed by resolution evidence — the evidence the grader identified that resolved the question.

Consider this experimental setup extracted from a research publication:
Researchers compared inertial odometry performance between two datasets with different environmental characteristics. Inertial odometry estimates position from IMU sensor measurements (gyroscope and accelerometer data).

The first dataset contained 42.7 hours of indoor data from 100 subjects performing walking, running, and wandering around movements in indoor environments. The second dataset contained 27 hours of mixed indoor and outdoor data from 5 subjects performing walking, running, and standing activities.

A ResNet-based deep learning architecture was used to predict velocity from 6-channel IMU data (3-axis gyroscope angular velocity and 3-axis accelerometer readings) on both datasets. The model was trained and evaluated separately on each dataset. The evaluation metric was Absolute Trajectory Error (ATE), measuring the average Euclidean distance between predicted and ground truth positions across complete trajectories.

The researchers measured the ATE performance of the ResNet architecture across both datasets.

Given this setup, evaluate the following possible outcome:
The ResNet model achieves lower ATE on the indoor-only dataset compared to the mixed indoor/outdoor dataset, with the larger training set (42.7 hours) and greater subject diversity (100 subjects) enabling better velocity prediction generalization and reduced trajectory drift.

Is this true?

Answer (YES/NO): NO